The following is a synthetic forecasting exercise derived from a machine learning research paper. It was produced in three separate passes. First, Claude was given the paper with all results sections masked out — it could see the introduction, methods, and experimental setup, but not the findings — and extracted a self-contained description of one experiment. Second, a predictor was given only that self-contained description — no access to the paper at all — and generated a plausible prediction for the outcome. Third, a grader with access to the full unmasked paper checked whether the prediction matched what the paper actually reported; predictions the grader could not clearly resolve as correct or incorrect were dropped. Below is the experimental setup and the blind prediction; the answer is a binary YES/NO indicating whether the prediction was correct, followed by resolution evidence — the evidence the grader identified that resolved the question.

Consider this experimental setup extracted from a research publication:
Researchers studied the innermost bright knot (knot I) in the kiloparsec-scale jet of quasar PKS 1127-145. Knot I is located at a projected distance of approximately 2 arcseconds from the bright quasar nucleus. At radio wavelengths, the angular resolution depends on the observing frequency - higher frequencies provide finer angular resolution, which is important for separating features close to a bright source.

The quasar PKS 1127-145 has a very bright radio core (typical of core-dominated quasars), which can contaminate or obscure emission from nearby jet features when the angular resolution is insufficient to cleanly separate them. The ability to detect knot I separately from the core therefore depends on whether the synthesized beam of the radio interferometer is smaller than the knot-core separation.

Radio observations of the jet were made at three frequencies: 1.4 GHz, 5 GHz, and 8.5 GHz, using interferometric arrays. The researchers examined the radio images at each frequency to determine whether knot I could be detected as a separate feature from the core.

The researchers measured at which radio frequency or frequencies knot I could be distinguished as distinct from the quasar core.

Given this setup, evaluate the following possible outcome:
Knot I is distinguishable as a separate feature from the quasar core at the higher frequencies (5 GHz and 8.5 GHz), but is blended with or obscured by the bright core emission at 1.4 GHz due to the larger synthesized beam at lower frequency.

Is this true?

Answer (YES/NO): NO